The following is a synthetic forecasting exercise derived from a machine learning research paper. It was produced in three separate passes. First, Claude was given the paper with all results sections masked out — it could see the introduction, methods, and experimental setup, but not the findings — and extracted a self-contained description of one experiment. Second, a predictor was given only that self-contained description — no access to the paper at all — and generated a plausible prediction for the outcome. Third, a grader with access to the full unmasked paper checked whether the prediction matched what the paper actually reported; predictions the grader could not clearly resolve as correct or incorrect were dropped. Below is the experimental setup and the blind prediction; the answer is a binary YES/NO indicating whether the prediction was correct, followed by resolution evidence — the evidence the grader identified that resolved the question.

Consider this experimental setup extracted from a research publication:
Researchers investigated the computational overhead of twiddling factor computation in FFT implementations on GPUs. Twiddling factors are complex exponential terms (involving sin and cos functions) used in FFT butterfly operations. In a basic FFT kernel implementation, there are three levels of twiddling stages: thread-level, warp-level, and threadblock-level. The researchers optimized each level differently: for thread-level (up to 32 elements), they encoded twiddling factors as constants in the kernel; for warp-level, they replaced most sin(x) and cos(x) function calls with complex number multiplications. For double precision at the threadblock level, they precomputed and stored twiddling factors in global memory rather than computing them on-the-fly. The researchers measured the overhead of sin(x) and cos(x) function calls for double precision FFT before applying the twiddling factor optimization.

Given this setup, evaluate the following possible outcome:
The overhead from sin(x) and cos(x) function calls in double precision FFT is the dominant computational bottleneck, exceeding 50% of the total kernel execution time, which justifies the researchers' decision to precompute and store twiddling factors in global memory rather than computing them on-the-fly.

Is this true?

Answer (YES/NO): NO